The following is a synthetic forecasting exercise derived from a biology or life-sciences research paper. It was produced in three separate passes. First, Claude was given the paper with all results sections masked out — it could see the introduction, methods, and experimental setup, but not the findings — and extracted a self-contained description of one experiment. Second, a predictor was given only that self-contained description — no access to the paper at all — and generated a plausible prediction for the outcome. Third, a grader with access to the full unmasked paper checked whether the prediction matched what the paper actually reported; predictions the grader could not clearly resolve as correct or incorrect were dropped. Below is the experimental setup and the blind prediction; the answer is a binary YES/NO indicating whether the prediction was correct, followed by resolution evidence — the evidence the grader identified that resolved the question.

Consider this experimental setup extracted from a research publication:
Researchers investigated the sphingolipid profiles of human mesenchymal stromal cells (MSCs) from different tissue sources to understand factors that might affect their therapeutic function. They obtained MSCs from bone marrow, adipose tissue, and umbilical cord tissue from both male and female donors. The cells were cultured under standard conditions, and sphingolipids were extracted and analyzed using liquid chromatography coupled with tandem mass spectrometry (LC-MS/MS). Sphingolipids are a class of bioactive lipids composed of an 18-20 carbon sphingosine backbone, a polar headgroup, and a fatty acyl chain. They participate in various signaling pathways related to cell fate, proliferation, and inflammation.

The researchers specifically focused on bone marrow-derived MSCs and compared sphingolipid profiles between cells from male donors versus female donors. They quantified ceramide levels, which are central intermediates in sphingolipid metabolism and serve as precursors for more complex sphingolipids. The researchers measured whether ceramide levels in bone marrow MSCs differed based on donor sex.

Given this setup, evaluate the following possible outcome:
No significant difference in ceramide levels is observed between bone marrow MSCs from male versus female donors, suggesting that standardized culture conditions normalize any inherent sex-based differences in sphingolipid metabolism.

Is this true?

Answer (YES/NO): NO